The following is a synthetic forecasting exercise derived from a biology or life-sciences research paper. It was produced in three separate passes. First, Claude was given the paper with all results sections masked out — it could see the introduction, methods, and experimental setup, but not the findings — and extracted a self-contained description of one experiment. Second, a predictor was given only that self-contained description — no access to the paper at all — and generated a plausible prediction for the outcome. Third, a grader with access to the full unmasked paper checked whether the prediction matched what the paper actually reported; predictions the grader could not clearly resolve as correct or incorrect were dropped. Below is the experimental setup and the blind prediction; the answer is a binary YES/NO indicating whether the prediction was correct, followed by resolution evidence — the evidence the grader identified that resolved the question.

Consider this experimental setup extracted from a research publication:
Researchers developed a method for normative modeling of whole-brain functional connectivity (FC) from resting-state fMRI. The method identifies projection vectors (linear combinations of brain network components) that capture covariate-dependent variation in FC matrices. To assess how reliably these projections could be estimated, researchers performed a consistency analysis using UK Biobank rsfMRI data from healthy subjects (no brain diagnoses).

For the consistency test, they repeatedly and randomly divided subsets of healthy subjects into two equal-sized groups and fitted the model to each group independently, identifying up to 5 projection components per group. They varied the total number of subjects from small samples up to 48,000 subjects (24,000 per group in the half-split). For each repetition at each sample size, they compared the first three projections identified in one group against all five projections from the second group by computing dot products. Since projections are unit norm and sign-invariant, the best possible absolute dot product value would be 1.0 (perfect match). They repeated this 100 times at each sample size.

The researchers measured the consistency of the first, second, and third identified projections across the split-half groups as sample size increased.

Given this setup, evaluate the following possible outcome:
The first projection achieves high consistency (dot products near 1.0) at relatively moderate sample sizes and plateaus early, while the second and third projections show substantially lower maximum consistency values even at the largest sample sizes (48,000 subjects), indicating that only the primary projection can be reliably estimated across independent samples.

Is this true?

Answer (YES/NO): NO